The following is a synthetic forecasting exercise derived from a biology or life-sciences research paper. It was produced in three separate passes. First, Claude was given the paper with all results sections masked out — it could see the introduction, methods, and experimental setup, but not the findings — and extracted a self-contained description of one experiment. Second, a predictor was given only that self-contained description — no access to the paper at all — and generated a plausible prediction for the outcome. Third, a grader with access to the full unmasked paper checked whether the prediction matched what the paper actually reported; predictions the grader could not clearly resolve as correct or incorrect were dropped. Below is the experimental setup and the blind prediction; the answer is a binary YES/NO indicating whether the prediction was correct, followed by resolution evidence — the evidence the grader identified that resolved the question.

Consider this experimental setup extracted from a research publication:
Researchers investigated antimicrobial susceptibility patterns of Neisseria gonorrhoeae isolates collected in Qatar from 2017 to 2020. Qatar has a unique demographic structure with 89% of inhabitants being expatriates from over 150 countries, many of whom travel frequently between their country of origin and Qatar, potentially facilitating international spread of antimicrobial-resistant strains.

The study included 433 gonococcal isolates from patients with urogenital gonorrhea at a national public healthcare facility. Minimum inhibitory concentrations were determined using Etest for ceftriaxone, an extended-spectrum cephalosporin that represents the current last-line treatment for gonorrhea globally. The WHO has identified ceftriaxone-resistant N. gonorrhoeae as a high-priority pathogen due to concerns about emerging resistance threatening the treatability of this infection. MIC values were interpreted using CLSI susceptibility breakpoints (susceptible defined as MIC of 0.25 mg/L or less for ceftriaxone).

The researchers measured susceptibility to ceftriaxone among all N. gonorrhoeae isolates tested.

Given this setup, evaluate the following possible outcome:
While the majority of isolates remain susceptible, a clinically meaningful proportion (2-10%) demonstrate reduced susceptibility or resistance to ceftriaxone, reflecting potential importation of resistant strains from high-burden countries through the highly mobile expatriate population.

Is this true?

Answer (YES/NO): NO